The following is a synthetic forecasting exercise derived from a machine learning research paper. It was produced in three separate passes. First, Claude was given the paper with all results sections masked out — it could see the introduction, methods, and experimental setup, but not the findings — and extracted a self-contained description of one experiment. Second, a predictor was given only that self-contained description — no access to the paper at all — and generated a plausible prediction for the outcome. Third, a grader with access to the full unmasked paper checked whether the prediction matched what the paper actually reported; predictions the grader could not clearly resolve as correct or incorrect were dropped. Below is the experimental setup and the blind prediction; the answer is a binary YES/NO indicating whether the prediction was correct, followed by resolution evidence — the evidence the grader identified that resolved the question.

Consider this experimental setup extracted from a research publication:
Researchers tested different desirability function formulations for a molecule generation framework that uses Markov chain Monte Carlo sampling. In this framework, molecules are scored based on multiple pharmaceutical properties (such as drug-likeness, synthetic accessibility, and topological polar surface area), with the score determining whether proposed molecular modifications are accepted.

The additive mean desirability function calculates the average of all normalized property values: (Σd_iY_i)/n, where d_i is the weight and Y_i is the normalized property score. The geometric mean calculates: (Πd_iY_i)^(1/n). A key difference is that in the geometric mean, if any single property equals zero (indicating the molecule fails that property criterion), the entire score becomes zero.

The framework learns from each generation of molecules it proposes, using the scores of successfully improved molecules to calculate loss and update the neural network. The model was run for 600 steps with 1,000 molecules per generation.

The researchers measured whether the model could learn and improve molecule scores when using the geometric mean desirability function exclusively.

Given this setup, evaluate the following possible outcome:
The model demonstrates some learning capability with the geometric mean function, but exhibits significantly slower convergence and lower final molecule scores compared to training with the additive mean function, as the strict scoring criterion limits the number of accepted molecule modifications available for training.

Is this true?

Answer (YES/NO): NO